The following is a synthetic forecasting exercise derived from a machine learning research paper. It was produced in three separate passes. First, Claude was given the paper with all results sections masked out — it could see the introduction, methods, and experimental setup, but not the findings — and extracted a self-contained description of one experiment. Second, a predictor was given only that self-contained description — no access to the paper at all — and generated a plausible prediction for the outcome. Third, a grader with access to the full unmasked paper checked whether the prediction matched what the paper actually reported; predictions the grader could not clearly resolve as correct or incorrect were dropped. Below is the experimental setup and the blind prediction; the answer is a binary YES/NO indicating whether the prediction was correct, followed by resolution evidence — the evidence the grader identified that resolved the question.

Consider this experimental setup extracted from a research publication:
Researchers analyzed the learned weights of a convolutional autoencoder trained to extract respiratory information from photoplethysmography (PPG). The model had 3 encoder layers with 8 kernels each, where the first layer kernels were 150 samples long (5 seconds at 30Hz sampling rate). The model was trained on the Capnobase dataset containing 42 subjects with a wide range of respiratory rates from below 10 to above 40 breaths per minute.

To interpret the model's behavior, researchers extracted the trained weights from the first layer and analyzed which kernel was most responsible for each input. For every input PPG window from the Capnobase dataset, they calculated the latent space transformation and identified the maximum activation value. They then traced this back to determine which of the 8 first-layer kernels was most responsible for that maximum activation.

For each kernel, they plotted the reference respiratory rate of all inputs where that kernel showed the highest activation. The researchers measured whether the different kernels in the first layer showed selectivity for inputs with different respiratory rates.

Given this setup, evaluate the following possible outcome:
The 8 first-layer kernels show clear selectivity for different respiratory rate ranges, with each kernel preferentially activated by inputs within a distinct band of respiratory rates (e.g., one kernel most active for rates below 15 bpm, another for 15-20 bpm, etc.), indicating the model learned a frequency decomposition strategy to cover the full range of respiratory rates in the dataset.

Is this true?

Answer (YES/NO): NO